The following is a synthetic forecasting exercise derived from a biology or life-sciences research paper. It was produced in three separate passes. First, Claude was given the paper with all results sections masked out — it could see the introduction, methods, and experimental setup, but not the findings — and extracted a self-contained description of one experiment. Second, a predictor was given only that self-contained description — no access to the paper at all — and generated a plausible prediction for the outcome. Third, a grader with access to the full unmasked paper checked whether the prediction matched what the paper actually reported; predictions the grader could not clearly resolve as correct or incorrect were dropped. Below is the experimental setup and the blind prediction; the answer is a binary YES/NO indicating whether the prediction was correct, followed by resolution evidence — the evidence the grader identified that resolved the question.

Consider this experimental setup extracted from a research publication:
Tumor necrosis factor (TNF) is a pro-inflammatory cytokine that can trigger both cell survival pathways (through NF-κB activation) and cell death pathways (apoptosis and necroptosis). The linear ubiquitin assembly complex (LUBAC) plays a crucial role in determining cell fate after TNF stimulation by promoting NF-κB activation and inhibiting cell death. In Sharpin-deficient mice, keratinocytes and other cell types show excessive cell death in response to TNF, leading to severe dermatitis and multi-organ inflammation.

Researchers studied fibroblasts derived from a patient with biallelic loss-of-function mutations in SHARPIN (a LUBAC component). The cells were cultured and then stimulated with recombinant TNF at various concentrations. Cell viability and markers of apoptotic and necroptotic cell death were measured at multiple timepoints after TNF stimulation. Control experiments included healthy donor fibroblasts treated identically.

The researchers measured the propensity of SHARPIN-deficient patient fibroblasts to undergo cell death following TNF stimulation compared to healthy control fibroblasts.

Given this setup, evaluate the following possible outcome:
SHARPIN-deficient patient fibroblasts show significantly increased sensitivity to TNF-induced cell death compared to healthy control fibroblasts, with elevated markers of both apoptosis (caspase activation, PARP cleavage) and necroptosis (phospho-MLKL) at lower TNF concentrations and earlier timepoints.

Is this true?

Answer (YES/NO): NO